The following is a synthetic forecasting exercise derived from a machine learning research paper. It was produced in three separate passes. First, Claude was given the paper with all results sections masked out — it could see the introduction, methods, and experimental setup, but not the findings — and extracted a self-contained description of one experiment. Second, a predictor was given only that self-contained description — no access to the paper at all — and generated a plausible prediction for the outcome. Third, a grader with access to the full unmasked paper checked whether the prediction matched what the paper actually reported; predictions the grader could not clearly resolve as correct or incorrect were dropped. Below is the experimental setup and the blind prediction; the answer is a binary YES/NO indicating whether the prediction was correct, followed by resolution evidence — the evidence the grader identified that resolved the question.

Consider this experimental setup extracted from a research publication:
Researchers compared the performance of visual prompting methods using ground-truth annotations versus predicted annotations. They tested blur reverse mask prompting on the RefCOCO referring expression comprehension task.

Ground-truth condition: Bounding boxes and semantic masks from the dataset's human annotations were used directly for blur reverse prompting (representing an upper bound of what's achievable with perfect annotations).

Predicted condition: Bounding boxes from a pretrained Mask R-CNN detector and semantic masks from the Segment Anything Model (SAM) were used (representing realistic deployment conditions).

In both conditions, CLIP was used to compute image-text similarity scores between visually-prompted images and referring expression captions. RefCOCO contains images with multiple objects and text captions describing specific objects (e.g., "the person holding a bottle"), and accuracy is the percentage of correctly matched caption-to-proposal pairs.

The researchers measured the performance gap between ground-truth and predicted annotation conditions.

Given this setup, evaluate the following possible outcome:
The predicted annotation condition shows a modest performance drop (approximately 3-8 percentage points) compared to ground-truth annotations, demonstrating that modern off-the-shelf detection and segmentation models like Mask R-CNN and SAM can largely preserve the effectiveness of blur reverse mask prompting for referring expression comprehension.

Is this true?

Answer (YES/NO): NO